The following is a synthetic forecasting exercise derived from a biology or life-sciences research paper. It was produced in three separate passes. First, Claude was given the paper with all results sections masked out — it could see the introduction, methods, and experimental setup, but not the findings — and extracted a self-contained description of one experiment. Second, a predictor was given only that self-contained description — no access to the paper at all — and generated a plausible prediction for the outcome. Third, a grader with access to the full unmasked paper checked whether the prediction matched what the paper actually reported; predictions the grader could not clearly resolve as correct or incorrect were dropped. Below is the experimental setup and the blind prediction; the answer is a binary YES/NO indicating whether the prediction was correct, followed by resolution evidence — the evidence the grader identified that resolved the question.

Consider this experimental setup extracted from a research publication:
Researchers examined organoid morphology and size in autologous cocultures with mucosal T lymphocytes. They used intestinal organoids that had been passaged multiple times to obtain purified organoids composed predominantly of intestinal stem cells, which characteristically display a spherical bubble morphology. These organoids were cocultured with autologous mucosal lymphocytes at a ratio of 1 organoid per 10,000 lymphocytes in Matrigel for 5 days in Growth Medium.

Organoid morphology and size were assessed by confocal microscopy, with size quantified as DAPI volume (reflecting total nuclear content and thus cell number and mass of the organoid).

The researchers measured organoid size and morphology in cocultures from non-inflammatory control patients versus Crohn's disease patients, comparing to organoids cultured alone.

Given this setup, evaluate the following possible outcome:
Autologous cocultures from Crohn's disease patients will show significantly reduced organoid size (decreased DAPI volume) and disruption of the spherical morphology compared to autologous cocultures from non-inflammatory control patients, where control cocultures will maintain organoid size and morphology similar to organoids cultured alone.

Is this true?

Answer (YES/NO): YES